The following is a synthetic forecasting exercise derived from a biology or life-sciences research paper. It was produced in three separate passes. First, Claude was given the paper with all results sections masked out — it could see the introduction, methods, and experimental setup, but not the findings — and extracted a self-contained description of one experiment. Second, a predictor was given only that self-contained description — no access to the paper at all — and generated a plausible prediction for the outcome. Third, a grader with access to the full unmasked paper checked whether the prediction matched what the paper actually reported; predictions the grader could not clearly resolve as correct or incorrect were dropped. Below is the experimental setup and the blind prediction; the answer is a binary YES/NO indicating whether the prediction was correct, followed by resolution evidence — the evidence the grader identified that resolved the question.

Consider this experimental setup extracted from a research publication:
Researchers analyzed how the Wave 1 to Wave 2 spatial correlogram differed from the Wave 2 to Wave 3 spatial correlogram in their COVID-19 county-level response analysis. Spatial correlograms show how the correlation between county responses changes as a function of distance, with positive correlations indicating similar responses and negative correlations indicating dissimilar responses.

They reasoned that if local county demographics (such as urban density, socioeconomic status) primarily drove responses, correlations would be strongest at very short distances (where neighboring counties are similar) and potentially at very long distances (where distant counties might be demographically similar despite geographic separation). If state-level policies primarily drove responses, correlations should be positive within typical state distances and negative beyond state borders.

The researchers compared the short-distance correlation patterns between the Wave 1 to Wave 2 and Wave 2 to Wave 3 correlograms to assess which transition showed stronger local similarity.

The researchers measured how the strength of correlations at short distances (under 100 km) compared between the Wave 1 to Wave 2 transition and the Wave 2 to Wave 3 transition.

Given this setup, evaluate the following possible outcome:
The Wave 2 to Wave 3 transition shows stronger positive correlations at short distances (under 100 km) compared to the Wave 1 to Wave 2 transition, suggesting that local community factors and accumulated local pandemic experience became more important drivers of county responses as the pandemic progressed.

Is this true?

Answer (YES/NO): NO